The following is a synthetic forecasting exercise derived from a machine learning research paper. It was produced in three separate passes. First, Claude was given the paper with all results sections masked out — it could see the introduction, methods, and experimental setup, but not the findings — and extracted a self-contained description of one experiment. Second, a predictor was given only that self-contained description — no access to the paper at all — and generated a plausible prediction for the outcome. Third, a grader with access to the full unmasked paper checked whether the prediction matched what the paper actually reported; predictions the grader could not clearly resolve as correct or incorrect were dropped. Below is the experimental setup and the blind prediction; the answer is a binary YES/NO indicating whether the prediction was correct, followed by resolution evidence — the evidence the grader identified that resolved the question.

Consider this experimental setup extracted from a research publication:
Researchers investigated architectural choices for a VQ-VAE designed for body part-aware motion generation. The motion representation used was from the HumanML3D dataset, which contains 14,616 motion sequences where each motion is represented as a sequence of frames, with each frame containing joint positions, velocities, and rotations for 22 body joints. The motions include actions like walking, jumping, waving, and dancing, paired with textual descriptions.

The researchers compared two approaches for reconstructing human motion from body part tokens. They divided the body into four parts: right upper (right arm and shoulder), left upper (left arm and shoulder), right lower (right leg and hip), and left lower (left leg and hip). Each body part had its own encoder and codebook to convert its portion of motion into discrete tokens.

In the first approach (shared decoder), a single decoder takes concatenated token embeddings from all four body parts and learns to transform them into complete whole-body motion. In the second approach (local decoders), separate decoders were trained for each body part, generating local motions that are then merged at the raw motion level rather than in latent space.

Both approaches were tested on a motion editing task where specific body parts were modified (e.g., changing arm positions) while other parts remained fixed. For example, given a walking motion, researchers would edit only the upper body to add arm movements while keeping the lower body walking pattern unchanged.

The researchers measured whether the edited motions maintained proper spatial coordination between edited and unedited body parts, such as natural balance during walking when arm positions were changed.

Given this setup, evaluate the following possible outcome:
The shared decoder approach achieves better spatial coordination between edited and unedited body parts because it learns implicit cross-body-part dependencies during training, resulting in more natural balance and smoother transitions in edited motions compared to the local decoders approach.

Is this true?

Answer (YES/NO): YES